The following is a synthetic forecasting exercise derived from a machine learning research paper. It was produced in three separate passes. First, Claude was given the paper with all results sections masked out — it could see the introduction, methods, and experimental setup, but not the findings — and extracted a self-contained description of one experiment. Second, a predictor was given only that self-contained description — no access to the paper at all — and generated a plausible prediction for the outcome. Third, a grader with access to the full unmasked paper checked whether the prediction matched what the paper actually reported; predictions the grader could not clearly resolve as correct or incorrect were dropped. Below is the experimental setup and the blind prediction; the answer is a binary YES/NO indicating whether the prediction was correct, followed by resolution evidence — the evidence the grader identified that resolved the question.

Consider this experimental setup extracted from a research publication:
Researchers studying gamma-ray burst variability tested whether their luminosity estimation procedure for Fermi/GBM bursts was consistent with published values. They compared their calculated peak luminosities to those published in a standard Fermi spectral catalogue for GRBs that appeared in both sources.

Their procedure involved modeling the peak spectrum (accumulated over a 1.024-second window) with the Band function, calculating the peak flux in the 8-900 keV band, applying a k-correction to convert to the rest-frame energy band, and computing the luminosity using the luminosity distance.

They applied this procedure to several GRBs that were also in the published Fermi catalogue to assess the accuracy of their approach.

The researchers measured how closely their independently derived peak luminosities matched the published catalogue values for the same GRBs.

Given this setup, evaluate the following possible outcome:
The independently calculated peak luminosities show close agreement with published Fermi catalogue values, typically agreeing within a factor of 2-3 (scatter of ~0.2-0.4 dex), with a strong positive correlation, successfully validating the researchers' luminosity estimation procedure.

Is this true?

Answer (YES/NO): NO